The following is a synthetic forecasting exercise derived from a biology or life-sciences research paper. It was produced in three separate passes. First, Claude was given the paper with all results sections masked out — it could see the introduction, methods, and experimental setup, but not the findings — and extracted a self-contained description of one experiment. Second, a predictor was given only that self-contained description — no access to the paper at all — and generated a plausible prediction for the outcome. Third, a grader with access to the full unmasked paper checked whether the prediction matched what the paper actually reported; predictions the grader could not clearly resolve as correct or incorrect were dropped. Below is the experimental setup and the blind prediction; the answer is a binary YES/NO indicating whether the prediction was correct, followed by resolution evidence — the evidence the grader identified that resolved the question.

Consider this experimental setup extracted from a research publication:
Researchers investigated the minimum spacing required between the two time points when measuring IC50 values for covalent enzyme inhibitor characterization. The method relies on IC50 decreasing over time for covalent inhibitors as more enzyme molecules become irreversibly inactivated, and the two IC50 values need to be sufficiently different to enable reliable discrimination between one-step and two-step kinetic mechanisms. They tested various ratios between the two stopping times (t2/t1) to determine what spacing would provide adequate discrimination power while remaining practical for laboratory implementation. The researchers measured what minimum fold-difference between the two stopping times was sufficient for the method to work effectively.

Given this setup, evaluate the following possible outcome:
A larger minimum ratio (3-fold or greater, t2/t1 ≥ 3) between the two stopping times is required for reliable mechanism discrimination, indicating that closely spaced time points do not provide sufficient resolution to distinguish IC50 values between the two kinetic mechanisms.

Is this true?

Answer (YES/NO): NO